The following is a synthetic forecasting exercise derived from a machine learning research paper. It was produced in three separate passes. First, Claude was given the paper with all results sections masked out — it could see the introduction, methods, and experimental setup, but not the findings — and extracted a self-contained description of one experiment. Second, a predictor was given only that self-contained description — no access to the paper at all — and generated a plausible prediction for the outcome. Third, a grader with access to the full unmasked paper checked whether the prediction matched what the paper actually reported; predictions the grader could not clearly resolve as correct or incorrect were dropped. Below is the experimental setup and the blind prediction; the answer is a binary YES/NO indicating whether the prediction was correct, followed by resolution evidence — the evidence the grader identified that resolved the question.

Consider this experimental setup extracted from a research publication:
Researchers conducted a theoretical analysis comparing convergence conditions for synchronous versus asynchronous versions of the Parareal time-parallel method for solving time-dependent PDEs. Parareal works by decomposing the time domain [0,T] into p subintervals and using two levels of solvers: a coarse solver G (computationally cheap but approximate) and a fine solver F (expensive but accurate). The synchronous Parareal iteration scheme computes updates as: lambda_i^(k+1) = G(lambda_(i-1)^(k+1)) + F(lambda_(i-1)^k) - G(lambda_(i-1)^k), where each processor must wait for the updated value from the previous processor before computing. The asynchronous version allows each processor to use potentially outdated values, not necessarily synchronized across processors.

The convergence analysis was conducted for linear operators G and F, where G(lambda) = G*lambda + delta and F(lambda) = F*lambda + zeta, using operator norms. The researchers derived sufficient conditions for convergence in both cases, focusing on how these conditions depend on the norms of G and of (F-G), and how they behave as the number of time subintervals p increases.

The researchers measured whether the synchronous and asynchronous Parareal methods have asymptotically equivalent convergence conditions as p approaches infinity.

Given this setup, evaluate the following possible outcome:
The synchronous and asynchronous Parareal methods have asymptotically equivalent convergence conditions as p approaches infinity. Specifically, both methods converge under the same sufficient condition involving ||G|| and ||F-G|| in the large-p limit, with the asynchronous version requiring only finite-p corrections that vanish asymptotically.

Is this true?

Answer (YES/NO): YES